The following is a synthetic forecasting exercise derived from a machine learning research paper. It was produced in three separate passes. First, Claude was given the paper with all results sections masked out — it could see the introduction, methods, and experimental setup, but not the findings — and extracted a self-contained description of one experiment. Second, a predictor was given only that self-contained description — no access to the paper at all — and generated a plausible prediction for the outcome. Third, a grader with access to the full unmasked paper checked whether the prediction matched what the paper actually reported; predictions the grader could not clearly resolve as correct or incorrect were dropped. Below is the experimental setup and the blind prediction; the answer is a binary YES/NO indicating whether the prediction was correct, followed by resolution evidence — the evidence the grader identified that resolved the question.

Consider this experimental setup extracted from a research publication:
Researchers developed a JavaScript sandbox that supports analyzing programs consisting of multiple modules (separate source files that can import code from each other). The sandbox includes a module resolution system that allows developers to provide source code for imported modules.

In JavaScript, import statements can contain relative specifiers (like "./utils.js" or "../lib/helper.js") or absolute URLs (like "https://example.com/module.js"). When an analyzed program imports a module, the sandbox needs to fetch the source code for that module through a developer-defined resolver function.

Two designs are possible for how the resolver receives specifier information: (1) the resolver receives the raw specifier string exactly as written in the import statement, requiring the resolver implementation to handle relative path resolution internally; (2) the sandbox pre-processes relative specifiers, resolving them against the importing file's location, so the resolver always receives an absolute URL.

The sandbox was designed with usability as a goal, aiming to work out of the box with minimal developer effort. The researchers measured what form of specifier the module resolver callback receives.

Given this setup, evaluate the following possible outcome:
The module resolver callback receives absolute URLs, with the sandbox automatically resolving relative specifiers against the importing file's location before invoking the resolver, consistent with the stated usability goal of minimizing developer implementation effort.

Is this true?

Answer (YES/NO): YES